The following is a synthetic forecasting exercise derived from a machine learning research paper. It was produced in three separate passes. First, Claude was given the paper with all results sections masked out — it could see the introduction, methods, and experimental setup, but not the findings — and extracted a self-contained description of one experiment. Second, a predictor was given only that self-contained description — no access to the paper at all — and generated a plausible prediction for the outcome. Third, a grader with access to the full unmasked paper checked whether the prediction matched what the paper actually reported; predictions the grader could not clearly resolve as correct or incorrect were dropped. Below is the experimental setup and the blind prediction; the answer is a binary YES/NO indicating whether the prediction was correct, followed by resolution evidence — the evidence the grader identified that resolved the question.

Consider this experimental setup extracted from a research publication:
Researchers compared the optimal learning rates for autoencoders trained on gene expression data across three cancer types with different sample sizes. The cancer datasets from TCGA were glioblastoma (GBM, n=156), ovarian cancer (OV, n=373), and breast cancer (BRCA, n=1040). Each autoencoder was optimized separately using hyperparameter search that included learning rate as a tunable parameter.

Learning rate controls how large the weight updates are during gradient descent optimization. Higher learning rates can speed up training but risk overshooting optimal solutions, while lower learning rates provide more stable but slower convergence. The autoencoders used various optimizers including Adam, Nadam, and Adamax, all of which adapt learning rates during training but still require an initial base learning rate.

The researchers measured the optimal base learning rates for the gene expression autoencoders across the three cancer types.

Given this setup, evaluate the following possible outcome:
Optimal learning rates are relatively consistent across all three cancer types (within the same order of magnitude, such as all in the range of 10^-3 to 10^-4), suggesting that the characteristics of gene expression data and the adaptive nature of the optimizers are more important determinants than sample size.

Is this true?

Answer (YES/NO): NO